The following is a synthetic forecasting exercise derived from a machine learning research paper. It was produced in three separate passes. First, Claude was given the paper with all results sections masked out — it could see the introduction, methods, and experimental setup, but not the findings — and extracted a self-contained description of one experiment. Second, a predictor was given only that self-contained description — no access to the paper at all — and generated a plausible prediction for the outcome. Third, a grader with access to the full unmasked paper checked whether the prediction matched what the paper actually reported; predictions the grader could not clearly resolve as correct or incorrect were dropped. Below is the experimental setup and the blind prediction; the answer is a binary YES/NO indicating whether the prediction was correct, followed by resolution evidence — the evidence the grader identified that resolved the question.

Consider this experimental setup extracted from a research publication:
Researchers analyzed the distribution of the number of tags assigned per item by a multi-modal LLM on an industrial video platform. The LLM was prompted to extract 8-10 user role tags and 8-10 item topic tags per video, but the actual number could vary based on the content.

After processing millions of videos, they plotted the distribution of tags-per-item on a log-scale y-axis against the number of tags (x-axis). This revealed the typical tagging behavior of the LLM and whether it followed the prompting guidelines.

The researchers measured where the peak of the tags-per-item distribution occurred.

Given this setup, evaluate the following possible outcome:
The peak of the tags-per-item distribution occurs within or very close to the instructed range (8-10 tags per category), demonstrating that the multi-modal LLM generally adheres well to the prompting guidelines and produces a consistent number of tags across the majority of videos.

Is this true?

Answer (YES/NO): NO